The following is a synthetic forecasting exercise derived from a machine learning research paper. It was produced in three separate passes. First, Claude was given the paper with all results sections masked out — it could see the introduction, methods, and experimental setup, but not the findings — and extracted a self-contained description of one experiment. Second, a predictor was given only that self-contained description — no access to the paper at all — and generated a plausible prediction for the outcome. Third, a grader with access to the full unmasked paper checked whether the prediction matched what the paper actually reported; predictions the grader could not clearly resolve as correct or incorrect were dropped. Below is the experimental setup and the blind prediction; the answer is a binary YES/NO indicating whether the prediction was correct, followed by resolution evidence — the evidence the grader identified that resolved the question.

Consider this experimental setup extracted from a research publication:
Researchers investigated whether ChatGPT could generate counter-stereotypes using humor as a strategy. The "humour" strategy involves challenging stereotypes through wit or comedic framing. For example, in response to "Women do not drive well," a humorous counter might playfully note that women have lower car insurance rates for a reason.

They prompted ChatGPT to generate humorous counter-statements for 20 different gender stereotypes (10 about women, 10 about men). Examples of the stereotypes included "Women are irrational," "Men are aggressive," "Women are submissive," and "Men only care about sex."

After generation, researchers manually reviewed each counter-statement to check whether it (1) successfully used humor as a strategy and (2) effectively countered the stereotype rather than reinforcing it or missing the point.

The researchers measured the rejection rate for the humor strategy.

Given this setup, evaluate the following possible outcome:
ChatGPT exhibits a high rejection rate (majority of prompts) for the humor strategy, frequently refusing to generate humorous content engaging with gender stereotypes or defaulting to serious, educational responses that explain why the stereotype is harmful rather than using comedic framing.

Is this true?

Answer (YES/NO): NO